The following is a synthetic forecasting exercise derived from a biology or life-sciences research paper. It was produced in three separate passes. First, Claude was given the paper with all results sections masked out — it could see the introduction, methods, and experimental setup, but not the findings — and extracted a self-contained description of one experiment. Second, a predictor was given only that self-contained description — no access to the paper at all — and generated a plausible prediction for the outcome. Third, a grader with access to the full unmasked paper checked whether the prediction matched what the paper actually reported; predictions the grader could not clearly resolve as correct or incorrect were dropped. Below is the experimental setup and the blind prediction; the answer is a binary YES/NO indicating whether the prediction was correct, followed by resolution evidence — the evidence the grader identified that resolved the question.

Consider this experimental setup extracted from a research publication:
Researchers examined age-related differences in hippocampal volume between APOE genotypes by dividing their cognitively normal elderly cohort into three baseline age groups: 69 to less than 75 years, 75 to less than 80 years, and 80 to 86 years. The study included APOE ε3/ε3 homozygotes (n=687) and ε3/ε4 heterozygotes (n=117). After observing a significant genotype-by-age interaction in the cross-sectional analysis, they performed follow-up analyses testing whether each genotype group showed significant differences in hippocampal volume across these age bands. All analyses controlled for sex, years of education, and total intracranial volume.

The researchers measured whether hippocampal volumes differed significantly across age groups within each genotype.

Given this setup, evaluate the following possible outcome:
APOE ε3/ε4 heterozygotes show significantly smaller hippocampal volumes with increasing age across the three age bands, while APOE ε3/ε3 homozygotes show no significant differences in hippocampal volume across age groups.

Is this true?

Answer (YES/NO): NO